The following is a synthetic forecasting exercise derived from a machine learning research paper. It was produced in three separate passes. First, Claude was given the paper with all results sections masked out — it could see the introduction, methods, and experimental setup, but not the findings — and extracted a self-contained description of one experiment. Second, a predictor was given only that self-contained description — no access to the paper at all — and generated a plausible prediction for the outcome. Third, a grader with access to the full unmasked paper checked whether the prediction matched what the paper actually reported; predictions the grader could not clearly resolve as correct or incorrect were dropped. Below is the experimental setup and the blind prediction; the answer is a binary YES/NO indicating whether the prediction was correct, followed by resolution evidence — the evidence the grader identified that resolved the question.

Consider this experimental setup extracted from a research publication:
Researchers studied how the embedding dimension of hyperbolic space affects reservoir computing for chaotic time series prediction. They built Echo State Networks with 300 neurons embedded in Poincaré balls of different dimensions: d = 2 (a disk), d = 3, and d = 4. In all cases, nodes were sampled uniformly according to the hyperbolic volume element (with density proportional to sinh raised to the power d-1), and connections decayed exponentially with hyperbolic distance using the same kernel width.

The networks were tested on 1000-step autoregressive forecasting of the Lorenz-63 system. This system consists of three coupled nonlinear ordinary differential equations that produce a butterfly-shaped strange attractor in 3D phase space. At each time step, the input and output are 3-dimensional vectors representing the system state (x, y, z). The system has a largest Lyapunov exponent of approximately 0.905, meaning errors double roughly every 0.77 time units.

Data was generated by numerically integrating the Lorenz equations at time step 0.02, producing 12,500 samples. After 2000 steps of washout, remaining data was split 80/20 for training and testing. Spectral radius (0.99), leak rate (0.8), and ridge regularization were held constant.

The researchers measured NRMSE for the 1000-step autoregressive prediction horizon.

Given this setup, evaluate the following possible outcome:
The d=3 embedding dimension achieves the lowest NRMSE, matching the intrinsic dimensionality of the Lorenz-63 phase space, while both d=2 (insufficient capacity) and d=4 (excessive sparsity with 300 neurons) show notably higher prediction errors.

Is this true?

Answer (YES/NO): NO